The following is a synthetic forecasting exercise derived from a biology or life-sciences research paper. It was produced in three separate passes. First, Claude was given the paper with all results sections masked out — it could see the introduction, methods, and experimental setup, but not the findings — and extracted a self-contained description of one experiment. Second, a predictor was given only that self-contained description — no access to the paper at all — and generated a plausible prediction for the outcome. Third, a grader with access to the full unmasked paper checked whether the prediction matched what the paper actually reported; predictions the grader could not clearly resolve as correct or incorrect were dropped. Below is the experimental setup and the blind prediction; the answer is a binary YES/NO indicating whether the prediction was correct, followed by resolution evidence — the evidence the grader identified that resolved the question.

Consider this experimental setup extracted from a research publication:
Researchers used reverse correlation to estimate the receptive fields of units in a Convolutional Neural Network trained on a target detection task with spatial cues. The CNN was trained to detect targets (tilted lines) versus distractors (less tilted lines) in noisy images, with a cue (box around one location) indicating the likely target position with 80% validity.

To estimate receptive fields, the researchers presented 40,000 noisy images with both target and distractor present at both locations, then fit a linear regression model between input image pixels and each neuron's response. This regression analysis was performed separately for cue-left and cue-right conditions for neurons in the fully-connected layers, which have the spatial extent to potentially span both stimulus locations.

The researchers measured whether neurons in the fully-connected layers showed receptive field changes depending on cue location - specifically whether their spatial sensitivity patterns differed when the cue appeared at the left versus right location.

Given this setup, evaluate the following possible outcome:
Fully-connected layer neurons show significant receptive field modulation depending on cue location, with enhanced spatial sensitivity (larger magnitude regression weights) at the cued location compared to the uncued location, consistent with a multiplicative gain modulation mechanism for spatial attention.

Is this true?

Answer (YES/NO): NO